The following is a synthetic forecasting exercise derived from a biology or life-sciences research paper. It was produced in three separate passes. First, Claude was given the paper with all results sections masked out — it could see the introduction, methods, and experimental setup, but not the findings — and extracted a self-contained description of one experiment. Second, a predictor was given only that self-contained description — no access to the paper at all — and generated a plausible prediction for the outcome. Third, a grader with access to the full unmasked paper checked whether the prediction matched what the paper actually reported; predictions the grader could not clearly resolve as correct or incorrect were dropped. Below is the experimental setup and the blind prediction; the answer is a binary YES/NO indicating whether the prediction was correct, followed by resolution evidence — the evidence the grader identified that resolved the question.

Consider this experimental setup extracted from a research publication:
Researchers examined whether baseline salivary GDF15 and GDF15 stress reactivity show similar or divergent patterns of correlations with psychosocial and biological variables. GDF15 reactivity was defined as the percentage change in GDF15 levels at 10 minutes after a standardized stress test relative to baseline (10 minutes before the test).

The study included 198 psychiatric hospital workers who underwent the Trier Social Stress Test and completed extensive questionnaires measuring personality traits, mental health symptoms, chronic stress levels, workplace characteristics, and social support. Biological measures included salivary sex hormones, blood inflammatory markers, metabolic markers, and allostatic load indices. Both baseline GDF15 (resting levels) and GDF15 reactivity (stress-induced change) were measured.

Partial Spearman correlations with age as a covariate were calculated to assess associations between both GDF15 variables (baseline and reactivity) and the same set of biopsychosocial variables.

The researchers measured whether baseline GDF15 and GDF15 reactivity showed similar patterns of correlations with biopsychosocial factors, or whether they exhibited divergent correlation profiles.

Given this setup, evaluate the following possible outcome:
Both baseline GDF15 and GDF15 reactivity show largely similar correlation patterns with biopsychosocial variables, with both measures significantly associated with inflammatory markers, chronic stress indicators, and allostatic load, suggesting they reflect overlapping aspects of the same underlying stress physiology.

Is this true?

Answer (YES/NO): NO